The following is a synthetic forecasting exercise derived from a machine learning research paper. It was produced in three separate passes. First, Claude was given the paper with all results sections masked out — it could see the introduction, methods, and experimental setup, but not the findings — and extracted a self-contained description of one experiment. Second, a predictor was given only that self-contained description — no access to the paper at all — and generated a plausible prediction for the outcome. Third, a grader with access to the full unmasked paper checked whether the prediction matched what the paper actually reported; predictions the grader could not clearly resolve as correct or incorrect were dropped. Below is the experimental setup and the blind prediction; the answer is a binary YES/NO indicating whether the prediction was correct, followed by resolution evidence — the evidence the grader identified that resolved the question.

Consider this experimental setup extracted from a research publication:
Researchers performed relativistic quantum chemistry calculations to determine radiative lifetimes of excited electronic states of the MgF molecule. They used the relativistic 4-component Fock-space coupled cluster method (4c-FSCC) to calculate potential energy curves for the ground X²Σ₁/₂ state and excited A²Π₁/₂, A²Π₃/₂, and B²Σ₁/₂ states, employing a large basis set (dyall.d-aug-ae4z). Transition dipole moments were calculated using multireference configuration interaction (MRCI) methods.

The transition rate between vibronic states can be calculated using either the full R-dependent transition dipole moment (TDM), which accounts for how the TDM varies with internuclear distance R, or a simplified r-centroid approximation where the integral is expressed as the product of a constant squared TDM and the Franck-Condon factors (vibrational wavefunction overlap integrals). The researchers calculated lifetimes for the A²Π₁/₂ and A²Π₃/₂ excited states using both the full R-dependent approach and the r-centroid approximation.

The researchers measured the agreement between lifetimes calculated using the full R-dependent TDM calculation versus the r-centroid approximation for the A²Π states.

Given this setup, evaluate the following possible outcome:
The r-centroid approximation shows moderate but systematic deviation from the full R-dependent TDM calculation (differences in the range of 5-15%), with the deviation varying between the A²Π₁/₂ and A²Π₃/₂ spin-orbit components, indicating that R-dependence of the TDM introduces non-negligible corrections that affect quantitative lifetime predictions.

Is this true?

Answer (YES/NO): NO